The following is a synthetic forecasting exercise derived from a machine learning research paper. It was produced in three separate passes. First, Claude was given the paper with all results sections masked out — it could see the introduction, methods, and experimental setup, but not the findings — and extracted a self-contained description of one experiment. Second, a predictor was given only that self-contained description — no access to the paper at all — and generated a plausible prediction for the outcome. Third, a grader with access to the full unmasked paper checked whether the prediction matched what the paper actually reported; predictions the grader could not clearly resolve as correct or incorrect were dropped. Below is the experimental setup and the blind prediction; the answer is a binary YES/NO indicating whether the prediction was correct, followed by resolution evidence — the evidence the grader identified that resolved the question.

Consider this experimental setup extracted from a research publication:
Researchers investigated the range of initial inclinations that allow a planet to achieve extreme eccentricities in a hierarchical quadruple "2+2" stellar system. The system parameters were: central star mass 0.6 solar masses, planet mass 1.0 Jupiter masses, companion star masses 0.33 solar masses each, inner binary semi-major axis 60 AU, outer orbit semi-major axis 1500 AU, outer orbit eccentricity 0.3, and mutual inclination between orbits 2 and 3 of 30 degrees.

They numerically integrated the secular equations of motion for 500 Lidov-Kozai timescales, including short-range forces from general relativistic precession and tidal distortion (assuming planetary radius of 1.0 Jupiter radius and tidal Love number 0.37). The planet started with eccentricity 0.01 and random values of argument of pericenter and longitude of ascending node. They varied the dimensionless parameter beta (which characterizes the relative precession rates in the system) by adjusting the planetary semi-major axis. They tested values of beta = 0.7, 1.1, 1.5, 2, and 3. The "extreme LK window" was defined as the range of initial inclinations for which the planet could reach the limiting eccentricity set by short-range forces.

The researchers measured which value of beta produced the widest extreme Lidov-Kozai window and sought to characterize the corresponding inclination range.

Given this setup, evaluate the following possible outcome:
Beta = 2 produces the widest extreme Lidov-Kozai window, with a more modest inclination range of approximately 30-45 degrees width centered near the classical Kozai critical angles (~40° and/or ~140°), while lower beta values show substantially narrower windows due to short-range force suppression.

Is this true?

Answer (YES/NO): NO